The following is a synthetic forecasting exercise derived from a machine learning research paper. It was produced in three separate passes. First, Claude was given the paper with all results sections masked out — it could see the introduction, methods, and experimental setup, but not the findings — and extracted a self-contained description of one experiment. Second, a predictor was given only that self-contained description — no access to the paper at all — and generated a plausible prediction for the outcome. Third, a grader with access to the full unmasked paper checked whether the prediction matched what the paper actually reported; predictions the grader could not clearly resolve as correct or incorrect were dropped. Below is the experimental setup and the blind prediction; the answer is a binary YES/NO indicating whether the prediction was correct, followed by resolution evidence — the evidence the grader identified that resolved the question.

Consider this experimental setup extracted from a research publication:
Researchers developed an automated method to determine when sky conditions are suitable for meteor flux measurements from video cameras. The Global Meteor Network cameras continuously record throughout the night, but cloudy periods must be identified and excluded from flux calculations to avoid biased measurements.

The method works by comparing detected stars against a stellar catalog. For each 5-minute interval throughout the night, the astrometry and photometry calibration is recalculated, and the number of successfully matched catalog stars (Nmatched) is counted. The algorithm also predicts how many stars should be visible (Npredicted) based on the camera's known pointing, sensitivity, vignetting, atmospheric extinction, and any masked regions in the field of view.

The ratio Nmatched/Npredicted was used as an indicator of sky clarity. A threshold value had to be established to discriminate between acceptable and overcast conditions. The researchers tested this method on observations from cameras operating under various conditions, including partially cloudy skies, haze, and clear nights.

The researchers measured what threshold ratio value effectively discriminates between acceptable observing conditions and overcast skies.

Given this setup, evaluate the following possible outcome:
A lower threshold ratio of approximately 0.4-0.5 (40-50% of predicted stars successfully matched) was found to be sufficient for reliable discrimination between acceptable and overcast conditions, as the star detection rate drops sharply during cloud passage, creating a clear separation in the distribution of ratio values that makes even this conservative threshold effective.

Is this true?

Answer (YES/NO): YES